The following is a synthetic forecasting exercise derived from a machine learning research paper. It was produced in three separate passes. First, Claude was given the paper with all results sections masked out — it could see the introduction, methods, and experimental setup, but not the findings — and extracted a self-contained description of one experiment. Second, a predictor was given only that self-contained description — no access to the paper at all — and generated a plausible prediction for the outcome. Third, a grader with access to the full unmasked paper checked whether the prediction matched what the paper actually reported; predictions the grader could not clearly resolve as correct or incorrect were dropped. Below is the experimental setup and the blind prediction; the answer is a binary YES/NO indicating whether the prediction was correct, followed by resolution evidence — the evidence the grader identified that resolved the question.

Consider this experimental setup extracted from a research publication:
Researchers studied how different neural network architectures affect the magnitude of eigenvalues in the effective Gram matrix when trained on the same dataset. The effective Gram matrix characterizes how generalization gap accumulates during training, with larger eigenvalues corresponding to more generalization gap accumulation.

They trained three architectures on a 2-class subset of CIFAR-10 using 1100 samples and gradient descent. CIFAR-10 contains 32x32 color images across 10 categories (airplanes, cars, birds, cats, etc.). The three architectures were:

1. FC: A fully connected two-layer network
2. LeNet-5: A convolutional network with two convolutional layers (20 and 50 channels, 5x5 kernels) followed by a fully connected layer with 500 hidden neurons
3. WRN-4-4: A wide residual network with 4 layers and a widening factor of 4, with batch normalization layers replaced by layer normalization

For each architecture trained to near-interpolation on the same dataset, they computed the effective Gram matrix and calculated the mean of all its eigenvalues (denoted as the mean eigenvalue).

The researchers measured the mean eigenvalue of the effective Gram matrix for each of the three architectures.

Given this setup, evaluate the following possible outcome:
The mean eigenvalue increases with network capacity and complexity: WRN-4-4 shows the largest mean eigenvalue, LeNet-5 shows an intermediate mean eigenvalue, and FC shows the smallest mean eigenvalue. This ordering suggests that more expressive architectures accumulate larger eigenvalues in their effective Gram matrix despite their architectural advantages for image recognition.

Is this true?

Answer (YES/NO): NO